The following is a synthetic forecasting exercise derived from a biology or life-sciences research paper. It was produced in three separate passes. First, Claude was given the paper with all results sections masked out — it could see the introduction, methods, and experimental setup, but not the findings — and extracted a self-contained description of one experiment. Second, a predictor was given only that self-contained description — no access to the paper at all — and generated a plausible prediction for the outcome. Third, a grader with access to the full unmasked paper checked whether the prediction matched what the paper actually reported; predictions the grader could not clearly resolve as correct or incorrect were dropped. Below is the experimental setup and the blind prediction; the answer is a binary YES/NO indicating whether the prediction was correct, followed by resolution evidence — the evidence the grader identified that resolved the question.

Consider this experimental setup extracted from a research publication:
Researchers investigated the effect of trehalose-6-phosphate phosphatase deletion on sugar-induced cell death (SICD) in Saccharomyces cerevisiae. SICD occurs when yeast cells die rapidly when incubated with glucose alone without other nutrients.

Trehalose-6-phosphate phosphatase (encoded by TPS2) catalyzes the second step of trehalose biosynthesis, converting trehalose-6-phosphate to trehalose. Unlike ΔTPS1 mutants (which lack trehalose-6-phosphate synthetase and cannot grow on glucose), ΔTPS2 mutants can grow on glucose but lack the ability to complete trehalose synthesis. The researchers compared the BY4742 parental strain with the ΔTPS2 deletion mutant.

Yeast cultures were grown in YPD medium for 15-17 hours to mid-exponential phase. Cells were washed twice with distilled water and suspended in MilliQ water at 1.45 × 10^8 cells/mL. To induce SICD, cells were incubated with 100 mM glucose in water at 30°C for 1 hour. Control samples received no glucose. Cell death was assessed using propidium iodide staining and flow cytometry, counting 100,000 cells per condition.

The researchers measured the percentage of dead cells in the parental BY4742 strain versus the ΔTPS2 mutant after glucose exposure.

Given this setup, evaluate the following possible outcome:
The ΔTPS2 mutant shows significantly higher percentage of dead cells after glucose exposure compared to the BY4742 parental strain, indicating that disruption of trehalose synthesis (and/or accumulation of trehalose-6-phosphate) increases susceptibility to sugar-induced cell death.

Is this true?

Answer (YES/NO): NO